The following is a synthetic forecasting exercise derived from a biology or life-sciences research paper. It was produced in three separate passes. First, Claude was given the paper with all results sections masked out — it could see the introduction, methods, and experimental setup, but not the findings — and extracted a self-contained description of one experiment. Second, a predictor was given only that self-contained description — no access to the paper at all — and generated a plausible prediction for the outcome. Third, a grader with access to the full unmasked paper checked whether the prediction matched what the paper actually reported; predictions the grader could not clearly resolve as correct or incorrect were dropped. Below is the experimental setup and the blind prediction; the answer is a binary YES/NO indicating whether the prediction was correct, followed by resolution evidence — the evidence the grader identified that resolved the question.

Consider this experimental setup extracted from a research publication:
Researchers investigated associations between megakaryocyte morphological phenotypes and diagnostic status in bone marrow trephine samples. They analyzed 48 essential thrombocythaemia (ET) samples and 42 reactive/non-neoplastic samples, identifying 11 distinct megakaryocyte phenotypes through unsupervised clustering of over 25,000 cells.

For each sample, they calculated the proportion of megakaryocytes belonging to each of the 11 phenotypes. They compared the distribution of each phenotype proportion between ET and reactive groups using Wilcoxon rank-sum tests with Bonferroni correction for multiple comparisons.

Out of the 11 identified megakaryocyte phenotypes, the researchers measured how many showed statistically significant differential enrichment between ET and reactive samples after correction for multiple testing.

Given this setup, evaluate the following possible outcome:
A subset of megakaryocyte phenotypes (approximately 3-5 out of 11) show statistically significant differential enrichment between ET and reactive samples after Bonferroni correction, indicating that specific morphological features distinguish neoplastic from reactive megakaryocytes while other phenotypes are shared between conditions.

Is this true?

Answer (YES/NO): NO